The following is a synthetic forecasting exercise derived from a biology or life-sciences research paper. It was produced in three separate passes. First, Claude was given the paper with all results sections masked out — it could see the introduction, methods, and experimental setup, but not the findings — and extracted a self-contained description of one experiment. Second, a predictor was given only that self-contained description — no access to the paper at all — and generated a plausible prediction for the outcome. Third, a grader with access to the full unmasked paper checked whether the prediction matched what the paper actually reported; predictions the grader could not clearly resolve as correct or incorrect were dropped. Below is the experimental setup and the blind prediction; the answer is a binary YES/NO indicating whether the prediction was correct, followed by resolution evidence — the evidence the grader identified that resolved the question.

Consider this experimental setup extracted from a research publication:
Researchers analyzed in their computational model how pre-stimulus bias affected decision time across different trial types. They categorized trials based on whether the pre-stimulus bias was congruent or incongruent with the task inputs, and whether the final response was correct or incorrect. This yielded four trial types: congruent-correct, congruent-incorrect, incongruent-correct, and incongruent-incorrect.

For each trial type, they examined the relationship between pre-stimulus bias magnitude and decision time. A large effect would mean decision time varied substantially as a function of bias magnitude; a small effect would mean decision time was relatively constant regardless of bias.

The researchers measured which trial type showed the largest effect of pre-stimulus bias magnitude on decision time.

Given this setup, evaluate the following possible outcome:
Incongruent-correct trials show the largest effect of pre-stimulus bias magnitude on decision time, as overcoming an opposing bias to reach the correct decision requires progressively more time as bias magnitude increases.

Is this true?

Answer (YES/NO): NO